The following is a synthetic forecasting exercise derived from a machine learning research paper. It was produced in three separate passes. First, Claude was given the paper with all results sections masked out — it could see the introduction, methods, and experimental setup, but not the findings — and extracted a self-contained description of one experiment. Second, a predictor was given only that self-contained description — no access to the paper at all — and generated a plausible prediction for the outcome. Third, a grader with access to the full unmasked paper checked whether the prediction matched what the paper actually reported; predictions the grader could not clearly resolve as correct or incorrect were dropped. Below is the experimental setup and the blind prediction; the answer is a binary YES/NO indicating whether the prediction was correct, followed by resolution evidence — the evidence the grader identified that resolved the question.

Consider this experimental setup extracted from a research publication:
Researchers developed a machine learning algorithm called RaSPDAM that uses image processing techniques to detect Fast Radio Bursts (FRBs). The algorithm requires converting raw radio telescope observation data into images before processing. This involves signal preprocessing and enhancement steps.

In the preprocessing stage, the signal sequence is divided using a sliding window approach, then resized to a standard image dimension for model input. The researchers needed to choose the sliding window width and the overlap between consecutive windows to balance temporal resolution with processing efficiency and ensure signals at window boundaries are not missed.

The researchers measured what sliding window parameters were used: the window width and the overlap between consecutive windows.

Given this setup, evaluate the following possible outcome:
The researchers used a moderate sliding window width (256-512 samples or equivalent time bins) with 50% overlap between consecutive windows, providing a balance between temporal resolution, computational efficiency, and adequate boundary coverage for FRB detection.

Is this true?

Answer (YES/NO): NO